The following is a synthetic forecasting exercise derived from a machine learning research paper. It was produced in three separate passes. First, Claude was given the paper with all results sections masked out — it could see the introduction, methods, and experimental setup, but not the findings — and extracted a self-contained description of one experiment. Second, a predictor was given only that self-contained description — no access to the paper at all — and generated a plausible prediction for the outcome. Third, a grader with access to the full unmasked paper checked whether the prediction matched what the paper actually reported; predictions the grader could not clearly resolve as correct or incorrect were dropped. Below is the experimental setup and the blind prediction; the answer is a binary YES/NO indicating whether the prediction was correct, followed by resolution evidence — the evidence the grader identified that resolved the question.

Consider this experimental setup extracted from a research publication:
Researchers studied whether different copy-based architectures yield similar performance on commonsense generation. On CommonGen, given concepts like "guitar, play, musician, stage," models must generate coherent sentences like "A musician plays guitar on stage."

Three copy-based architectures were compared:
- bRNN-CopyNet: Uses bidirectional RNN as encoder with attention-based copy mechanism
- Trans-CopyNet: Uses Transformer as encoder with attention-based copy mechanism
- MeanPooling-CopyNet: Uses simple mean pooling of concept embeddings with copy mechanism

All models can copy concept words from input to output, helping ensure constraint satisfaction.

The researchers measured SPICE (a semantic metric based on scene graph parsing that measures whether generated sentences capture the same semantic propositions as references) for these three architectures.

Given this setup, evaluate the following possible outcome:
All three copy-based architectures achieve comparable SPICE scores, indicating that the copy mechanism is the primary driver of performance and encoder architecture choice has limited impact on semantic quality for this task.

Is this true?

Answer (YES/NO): NO